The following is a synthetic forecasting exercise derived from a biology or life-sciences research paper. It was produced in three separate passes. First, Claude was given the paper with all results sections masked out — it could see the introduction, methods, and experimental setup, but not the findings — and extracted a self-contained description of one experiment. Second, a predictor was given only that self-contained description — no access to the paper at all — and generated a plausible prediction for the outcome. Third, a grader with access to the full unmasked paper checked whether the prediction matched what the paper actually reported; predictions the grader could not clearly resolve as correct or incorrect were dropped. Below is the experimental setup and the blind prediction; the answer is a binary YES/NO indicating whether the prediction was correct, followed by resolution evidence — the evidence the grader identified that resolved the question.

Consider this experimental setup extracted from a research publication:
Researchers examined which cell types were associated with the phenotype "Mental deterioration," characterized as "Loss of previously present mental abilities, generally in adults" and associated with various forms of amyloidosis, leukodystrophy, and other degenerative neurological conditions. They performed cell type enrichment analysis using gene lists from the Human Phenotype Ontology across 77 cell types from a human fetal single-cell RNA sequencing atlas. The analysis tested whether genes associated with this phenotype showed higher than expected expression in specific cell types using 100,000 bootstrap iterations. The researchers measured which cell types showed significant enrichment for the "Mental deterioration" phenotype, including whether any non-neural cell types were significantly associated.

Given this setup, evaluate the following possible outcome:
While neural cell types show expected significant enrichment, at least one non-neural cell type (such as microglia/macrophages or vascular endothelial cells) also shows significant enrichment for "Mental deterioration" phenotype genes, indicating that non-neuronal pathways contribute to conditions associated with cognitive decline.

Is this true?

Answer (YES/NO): NO